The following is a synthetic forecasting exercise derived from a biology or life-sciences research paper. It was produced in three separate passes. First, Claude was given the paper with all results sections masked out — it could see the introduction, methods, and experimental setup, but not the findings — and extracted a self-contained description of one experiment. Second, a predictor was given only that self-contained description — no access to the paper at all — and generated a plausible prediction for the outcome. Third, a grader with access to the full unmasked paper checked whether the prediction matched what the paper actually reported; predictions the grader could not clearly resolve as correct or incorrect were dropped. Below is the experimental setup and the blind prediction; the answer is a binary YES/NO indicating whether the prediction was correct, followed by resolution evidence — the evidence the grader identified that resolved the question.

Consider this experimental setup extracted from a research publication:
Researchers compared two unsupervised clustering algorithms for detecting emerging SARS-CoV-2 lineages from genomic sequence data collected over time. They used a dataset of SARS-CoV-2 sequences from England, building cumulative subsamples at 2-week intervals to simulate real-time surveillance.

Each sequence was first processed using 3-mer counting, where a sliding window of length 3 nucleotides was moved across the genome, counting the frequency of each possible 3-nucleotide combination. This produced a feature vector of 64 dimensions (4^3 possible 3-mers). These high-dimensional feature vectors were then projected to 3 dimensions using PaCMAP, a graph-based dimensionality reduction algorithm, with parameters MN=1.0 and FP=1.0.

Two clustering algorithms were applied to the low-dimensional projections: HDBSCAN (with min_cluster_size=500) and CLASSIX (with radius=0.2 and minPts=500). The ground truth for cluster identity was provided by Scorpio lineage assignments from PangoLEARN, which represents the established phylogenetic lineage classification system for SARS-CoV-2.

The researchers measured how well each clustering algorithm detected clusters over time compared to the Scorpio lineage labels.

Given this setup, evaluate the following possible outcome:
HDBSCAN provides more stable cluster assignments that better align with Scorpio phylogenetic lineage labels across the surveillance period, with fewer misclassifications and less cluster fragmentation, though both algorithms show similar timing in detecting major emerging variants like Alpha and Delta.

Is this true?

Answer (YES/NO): NO